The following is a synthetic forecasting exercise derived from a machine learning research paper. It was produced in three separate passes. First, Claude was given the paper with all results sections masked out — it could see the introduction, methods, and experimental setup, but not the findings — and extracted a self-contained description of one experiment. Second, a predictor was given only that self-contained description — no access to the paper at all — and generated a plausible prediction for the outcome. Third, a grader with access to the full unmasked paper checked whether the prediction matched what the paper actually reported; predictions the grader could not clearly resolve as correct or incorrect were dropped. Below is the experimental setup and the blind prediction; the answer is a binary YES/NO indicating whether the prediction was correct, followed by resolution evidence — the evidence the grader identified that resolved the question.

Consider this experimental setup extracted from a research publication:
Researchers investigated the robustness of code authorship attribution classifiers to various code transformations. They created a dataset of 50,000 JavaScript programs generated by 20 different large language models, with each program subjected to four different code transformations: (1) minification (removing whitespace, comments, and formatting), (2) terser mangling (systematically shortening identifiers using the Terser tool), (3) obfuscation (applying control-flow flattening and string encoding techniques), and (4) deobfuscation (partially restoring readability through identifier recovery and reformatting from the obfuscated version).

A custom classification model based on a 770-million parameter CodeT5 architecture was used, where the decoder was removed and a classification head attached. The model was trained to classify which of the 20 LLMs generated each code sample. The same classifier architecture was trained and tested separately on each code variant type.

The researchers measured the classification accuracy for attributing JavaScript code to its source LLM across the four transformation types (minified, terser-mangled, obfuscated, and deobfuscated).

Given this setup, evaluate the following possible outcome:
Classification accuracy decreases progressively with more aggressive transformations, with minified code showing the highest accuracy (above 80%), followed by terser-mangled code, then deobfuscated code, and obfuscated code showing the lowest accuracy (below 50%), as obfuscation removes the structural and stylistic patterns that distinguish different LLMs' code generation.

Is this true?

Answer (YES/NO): NO